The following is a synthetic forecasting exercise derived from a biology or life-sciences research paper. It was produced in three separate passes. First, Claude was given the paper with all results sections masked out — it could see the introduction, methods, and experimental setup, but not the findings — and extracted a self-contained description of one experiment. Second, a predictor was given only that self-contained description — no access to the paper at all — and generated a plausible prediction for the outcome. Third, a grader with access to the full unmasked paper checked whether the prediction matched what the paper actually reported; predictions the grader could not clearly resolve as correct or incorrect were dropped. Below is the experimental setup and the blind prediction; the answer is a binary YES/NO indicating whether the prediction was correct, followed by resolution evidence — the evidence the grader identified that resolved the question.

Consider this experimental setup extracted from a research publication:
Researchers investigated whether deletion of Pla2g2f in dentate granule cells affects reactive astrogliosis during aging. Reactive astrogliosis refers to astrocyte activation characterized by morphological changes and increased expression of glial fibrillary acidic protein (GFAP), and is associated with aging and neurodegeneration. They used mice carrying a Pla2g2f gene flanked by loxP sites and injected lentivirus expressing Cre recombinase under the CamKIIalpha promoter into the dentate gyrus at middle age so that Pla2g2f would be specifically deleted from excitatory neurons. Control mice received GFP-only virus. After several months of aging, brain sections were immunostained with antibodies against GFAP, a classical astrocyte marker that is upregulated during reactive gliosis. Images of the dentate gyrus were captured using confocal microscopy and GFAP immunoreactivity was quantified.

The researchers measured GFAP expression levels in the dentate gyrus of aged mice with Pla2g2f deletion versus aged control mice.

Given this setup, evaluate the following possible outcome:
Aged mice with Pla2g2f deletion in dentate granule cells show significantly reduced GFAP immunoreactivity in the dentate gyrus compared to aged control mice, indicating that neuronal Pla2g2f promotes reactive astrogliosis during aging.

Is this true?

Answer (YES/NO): NO